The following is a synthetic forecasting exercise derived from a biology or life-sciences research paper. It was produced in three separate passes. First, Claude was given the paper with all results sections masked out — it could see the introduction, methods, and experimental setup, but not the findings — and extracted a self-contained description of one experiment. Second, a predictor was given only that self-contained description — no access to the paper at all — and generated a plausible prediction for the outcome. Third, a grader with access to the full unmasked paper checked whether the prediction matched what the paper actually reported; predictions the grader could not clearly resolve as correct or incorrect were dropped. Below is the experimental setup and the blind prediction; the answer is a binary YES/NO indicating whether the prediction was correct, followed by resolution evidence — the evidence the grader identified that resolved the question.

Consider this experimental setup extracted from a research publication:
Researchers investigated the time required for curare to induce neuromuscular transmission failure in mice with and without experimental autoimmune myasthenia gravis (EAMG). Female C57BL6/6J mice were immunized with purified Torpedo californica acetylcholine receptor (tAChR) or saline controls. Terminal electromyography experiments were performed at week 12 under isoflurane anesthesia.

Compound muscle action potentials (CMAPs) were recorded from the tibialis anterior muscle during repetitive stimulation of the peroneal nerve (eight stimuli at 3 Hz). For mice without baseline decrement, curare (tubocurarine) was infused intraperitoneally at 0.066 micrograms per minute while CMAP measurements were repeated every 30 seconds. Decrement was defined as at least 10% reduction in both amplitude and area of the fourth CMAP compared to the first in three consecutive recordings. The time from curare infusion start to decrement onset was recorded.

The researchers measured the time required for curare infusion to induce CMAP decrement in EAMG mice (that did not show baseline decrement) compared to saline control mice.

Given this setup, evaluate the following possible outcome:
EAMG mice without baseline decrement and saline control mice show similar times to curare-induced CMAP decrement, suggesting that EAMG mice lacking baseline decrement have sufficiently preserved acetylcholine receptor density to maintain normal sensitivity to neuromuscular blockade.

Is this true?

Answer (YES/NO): NO